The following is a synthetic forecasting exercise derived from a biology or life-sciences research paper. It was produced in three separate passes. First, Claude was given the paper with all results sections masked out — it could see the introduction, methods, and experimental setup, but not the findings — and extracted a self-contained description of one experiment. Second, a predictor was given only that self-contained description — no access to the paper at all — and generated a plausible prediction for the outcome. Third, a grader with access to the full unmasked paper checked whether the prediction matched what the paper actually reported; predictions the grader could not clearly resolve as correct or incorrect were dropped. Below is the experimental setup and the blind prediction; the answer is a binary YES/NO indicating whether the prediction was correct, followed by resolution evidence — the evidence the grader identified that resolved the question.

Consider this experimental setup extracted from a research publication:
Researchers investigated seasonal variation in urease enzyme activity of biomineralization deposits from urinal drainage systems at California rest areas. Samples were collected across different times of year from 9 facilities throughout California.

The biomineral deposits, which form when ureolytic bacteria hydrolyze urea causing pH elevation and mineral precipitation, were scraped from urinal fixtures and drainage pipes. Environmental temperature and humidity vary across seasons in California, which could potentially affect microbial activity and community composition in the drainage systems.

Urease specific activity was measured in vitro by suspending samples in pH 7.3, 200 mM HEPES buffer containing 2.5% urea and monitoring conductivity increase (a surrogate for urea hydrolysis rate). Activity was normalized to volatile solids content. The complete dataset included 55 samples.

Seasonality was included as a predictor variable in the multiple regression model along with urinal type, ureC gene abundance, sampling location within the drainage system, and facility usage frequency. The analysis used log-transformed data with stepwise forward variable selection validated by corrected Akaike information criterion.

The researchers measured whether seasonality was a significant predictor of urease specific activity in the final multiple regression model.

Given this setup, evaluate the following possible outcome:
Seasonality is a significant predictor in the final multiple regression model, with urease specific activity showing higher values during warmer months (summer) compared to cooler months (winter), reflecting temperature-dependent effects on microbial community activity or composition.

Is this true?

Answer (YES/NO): NO